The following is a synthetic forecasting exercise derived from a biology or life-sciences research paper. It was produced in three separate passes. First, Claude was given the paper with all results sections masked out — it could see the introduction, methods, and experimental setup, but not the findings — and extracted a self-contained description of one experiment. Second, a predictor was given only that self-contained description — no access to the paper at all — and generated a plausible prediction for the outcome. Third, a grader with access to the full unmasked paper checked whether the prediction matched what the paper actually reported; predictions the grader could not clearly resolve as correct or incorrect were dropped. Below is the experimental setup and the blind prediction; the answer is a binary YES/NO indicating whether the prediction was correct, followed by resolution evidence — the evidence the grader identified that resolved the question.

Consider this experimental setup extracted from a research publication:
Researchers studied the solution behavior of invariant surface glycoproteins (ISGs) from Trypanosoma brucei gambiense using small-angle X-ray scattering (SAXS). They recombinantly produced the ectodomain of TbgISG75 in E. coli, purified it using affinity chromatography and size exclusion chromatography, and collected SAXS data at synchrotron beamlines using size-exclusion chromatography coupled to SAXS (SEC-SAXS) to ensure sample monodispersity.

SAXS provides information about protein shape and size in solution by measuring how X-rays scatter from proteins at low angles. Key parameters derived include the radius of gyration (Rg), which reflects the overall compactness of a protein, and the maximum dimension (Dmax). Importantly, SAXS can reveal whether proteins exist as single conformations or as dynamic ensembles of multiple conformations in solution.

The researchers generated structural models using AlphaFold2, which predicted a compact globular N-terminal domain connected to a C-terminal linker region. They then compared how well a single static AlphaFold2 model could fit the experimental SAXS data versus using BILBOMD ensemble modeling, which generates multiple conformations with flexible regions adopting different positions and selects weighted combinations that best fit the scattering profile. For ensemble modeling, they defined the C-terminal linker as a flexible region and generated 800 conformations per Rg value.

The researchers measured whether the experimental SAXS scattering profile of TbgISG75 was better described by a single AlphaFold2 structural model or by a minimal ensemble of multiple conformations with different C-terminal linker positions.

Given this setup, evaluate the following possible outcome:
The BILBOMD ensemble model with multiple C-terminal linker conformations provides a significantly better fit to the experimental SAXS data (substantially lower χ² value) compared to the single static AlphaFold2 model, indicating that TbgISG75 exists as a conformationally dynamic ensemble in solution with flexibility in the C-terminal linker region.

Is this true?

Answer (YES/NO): YES